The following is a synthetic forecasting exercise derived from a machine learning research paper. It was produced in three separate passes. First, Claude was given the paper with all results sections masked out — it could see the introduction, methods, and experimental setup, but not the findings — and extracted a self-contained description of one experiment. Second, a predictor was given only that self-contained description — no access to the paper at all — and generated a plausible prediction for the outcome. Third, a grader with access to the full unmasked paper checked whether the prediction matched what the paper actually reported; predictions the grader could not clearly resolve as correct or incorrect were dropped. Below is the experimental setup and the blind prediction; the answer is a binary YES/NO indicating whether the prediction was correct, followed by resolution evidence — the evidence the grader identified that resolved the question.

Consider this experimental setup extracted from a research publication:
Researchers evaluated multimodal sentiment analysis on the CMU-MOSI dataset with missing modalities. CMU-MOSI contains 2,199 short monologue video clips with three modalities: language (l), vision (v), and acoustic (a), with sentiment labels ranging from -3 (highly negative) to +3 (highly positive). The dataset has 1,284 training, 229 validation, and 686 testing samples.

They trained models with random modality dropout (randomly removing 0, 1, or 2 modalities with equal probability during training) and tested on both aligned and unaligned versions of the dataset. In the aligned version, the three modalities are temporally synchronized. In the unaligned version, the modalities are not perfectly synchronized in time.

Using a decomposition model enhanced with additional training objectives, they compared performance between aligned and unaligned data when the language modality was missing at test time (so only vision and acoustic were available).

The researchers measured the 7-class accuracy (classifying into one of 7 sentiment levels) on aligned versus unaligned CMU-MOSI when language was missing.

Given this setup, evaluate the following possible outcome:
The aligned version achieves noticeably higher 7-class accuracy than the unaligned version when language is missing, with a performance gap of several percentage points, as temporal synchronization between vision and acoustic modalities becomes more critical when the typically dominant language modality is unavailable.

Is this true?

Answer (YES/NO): NO